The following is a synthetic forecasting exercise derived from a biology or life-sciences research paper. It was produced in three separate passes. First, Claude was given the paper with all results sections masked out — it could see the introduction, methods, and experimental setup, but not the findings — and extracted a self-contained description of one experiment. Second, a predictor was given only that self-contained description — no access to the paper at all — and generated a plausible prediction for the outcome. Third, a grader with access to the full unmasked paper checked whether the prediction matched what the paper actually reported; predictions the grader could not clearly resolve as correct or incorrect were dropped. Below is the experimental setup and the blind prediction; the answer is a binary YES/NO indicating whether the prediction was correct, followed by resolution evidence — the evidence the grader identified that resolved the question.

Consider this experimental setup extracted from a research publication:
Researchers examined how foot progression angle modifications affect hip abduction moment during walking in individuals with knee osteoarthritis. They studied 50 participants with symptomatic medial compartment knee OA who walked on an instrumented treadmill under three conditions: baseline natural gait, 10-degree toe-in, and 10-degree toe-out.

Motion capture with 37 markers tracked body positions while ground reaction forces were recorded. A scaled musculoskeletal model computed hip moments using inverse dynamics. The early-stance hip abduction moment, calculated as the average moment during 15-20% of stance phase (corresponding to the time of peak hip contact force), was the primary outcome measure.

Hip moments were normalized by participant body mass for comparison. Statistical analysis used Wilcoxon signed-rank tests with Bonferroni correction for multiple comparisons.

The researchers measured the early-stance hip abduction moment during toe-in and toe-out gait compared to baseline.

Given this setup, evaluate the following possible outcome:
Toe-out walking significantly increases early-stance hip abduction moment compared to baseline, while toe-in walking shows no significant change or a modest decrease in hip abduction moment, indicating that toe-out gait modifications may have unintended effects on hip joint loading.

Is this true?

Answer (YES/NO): NO